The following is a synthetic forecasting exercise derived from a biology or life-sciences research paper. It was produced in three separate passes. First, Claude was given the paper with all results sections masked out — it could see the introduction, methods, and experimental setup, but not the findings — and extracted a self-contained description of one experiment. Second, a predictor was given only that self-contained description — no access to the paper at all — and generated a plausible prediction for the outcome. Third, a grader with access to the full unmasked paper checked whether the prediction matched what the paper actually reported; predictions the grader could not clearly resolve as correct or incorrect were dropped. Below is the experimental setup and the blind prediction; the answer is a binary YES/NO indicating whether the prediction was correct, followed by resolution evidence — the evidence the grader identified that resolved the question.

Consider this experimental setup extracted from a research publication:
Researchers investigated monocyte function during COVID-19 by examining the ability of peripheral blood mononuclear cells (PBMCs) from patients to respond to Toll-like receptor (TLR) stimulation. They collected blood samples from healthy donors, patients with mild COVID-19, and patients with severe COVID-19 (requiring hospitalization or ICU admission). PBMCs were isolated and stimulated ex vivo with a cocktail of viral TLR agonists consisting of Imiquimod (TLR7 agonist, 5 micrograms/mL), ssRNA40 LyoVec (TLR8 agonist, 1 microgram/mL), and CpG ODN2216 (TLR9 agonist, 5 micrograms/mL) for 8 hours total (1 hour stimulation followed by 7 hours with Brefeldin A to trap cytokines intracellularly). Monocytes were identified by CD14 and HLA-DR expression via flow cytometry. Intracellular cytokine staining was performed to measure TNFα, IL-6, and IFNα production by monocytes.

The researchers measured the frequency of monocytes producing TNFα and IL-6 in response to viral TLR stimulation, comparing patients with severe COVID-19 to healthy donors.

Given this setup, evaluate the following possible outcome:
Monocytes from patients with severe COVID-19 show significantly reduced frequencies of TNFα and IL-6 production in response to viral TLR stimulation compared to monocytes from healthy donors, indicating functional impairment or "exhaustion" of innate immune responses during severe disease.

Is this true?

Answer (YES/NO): YES